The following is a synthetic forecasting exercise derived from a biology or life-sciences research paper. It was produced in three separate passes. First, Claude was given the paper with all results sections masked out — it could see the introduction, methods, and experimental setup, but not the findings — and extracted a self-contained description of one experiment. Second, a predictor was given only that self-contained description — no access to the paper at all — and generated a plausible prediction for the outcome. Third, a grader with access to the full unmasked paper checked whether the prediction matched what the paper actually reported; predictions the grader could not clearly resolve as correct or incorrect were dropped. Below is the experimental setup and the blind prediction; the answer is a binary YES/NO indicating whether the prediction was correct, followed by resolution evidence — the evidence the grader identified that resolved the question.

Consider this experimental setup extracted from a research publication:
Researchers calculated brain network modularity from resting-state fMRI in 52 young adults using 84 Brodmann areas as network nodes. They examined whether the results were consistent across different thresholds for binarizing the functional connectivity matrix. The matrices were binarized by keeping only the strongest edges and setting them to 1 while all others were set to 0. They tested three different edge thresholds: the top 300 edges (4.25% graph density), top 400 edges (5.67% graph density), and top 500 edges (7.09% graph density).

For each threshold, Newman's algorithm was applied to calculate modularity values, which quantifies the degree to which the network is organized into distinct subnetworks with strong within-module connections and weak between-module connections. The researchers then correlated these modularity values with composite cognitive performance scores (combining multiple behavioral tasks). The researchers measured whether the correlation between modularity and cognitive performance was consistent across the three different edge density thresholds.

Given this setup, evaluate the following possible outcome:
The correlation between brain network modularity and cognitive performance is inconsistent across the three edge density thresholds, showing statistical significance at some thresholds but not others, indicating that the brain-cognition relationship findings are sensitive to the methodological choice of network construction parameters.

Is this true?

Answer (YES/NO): NO